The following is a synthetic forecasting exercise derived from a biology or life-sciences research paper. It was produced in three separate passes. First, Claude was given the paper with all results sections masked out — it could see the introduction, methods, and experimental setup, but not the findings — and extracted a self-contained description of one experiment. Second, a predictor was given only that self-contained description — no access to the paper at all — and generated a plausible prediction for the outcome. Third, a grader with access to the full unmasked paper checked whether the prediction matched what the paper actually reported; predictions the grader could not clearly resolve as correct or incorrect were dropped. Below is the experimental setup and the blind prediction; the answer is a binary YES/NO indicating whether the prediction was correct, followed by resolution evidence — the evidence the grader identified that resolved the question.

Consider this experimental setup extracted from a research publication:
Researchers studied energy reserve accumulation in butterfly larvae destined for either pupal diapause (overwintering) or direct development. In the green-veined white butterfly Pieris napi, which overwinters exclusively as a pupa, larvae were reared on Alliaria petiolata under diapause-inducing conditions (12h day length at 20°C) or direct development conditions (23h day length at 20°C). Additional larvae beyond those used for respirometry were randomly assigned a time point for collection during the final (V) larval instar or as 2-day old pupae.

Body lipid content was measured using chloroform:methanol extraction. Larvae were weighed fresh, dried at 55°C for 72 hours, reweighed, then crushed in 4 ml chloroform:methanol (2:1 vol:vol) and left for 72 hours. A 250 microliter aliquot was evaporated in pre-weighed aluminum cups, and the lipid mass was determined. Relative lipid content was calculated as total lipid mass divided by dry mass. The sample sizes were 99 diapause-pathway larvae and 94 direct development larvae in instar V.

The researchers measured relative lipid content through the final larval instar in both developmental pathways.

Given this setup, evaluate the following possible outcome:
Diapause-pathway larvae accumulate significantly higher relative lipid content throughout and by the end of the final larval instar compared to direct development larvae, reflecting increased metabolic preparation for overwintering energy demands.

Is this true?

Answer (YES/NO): NO